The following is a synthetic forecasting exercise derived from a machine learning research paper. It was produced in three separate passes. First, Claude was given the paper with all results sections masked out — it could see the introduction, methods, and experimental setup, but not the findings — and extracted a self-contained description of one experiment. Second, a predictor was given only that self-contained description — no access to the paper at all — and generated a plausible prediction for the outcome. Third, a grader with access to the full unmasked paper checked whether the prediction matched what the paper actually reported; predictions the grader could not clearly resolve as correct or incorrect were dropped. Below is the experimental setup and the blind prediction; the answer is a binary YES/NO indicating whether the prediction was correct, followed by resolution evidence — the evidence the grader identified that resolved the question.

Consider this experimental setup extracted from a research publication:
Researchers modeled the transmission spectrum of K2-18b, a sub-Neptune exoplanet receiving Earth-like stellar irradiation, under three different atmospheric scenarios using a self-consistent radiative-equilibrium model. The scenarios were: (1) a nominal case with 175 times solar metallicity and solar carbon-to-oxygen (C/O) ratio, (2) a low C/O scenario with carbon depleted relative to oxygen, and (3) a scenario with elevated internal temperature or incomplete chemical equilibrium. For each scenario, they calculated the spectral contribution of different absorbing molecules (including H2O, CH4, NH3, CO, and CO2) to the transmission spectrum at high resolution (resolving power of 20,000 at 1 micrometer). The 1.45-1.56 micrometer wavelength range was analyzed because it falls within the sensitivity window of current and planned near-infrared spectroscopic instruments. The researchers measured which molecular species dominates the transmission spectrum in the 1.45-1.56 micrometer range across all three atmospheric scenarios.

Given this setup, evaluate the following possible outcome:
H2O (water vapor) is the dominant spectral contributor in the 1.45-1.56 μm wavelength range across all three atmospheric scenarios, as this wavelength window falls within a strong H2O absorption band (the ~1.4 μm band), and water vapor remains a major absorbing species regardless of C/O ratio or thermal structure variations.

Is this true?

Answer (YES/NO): NO